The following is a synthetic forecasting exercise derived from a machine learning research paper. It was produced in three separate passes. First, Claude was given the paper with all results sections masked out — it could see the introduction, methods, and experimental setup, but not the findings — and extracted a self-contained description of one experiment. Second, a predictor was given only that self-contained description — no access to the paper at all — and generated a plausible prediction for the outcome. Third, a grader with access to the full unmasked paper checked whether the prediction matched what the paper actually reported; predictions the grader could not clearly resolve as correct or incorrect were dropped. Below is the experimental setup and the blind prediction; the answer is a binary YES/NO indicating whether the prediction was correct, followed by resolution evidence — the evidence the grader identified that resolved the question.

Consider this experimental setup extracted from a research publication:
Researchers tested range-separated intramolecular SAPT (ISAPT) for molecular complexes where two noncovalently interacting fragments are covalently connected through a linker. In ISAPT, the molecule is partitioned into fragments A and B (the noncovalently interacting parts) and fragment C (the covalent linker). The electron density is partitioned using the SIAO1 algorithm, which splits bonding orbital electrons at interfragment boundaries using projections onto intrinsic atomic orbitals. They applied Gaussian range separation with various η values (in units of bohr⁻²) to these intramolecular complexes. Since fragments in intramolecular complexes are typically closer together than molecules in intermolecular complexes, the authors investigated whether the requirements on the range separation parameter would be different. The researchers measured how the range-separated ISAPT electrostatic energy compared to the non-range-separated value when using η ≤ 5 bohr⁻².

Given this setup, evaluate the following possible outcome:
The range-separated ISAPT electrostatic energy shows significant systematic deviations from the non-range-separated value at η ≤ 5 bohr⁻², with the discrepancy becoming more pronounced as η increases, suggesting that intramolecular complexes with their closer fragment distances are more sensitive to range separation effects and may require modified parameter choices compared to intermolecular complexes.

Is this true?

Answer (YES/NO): NO